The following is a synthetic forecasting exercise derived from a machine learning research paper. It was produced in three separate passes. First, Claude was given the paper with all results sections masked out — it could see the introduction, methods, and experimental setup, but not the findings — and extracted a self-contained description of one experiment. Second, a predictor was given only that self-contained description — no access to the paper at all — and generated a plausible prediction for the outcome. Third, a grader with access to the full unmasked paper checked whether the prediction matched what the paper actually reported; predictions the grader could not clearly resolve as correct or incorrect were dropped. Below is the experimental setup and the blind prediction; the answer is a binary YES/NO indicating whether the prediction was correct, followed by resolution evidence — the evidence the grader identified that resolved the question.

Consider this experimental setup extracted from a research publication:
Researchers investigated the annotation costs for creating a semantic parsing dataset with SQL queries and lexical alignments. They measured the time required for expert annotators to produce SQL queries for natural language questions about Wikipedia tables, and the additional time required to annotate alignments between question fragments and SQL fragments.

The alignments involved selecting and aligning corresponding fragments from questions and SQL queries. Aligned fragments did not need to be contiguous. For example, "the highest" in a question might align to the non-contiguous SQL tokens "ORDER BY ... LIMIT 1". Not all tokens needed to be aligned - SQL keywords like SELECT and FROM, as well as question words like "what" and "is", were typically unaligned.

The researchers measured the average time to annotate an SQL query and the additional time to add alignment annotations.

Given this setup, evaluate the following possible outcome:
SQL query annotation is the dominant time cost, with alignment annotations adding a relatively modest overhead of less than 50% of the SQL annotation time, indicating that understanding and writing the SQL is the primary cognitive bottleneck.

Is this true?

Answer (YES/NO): YES